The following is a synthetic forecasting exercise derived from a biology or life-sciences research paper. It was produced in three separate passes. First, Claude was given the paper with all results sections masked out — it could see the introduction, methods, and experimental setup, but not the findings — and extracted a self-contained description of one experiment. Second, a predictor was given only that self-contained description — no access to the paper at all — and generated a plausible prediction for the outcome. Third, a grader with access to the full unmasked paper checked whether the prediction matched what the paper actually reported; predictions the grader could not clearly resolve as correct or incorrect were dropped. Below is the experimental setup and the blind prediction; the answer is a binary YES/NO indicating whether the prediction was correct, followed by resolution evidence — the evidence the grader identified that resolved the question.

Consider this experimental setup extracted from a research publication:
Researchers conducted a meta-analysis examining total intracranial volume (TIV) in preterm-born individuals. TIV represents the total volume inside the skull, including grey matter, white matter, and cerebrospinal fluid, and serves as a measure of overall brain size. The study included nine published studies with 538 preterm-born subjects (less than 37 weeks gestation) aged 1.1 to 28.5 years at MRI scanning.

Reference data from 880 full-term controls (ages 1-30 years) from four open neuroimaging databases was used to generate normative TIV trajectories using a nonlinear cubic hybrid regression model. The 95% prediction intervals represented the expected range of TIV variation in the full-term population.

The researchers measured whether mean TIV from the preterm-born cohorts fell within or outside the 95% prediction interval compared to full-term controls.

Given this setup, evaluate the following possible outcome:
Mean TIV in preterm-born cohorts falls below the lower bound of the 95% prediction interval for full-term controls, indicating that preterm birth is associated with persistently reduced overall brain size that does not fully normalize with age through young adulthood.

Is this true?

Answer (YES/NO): NO